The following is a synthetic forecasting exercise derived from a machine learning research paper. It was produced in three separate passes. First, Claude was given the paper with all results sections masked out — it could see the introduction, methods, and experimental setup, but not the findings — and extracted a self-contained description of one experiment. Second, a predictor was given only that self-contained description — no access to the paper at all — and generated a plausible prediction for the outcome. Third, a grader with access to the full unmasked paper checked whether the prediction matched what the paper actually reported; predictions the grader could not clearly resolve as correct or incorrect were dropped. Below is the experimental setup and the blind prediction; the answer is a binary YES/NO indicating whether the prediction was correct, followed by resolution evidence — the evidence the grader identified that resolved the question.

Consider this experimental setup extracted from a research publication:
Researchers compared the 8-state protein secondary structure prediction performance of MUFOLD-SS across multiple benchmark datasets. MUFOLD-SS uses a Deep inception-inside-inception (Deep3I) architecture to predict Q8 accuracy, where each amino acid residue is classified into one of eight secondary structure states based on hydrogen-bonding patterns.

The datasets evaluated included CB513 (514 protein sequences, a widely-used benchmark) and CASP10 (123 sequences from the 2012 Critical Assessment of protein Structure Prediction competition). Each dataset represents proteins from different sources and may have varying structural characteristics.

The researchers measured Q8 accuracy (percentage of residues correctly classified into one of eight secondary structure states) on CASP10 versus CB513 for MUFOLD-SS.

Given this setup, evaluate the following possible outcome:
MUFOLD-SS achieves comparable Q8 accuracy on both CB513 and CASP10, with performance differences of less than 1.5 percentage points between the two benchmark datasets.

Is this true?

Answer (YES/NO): NO